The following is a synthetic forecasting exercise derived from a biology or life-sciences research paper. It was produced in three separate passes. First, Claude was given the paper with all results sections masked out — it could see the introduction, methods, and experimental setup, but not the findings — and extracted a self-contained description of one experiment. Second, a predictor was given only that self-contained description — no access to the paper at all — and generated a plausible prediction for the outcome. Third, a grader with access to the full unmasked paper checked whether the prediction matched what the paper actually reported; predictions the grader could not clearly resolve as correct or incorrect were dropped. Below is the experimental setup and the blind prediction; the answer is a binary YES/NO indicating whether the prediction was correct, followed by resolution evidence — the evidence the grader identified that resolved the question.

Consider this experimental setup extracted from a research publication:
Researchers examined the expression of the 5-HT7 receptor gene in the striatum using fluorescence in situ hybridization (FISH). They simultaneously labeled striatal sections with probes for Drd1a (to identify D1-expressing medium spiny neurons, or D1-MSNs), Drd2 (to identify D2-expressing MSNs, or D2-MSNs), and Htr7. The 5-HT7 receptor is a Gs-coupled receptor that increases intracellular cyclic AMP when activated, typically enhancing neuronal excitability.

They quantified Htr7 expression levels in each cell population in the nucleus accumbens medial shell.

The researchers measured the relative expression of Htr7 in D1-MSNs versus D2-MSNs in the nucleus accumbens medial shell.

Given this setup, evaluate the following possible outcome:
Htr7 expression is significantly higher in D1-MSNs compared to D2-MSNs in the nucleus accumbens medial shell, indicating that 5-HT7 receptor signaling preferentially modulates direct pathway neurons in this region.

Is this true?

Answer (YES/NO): NO